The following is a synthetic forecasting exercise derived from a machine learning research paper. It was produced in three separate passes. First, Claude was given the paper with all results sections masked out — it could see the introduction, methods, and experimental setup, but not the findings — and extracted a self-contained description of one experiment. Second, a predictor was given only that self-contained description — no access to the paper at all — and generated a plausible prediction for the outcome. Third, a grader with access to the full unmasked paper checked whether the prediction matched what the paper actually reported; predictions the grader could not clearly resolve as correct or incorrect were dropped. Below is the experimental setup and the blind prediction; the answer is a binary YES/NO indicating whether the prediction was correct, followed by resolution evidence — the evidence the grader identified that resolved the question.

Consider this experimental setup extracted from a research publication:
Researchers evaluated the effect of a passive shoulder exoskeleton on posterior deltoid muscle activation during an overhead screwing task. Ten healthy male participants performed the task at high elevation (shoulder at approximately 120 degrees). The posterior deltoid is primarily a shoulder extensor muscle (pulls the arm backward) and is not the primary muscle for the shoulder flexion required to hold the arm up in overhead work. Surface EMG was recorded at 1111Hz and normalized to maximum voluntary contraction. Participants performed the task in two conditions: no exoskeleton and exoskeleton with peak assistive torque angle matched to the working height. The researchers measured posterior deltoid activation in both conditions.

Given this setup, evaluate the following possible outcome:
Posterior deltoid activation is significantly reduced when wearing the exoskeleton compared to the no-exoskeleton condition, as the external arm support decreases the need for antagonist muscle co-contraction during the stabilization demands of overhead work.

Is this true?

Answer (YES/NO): YES